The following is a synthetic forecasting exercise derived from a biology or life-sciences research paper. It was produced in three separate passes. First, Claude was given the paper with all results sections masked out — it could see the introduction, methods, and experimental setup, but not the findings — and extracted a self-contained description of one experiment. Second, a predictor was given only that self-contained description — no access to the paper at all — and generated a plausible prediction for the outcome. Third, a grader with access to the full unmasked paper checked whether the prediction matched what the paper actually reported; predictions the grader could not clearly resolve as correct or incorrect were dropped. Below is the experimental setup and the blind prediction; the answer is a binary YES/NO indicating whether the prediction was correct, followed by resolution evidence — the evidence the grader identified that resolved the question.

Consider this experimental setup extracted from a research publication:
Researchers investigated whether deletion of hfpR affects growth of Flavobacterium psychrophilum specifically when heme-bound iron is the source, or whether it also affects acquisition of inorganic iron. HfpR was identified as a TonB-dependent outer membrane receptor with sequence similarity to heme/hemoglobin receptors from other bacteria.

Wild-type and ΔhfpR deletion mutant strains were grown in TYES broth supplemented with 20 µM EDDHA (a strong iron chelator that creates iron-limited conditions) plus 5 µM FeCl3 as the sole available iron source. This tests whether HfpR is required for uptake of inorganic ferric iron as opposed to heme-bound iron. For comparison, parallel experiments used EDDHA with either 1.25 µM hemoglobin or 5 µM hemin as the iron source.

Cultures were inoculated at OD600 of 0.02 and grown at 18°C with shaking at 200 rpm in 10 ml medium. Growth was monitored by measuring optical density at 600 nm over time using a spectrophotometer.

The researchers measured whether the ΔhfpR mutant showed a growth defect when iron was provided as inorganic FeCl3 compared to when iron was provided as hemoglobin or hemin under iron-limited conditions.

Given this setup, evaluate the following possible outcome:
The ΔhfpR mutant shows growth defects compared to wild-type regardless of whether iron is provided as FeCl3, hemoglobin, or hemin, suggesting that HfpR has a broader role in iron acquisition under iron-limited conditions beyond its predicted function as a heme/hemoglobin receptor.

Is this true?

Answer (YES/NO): NO